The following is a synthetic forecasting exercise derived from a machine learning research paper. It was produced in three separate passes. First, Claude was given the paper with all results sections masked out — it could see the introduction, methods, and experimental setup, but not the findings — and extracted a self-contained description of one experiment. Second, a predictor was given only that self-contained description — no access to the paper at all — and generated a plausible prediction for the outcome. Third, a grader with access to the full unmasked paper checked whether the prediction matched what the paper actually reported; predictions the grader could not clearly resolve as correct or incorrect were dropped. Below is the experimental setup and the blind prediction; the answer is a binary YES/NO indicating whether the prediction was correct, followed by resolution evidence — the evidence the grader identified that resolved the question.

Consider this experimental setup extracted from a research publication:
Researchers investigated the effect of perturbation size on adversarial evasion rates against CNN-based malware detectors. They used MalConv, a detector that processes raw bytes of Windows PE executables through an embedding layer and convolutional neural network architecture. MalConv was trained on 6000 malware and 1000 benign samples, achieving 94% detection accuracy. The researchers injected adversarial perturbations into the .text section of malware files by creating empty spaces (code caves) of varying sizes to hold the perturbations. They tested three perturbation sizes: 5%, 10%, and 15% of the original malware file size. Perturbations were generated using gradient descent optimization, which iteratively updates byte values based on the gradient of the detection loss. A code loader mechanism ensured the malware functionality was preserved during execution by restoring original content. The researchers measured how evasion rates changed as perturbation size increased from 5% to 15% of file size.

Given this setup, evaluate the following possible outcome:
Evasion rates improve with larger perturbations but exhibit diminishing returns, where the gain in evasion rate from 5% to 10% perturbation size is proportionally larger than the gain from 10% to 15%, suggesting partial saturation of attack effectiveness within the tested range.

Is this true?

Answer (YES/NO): NO